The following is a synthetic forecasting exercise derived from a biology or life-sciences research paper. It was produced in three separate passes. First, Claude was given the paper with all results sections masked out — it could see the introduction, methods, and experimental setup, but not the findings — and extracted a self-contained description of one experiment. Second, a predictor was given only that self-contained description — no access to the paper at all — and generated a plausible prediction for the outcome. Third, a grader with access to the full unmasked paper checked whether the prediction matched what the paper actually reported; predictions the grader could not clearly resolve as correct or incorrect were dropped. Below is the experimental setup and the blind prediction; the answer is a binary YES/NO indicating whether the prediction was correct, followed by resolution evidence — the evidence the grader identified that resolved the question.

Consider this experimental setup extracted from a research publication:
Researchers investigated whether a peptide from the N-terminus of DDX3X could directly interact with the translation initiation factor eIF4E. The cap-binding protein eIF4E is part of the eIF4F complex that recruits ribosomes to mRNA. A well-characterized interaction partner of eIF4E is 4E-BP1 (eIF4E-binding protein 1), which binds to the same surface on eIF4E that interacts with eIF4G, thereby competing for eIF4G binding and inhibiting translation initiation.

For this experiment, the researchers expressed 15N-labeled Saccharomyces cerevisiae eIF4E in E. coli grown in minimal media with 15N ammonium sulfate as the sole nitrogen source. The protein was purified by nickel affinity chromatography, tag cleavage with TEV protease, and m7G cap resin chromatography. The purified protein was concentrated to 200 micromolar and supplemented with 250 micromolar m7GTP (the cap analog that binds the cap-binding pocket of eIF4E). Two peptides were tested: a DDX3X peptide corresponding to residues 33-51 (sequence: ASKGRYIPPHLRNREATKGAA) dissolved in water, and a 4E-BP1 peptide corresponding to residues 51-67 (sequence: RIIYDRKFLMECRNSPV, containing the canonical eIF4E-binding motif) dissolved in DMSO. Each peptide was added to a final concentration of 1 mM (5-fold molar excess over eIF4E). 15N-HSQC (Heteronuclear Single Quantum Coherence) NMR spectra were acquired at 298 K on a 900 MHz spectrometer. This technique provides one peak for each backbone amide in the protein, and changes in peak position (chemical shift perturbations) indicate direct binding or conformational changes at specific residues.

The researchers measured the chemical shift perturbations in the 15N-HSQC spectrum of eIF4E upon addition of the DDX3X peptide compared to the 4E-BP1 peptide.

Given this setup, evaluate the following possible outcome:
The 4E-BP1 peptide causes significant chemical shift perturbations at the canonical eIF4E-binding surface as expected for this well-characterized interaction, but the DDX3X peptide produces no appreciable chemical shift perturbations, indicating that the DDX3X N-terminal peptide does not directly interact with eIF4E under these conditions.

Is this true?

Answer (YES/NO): YES